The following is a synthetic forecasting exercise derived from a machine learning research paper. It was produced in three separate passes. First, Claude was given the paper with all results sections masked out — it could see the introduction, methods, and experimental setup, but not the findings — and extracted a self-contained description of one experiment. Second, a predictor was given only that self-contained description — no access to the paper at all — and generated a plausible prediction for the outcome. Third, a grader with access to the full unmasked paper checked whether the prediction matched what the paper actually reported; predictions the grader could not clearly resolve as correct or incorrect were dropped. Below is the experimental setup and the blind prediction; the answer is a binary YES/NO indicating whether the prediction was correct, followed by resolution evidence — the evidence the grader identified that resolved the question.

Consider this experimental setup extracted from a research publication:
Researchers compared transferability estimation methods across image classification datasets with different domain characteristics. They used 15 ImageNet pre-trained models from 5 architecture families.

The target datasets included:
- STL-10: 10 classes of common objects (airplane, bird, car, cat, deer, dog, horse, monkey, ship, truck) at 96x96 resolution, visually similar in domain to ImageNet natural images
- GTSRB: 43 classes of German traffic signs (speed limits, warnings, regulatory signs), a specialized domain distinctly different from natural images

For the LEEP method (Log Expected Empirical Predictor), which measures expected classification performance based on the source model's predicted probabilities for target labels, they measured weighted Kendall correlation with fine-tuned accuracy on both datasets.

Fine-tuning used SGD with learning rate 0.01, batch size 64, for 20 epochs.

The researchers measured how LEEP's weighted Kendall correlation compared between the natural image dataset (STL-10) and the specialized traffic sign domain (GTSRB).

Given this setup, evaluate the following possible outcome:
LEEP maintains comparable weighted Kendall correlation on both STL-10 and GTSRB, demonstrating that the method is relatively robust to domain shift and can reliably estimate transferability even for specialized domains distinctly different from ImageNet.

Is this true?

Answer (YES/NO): NO